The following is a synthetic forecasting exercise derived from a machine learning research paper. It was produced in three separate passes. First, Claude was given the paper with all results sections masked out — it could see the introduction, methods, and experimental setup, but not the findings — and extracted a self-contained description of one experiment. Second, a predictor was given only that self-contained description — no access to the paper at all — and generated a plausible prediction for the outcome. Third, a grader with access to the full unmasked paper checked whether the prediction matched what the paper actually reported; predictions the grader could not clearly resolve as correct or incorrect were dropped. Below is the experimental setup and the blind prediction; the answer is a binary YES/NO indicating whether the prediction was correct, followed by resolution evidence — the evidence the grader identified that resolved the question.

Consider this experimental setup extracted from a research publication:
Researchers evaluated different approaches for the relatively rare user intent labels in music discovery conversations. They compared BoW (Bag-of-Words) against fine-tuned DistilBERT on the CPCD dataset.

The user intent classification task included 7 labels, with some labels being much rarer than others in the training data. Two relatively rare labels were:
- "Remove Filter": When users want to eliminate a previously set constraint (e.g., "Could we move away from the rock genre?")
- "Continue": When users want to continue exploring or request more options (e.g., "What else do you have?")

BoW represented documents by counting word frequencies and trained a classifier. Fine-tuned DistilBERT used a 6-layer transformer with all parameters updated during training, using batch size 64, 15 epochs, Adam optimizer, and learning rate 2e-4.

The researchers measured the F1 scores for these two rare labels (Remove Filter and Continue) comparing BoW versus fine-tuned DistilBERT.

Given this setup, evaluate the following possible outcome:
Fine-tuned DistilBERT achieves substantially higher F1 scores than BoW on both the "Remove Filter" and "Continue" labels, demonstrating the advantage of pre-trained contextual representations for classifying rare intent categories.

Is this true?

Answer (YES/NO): YES